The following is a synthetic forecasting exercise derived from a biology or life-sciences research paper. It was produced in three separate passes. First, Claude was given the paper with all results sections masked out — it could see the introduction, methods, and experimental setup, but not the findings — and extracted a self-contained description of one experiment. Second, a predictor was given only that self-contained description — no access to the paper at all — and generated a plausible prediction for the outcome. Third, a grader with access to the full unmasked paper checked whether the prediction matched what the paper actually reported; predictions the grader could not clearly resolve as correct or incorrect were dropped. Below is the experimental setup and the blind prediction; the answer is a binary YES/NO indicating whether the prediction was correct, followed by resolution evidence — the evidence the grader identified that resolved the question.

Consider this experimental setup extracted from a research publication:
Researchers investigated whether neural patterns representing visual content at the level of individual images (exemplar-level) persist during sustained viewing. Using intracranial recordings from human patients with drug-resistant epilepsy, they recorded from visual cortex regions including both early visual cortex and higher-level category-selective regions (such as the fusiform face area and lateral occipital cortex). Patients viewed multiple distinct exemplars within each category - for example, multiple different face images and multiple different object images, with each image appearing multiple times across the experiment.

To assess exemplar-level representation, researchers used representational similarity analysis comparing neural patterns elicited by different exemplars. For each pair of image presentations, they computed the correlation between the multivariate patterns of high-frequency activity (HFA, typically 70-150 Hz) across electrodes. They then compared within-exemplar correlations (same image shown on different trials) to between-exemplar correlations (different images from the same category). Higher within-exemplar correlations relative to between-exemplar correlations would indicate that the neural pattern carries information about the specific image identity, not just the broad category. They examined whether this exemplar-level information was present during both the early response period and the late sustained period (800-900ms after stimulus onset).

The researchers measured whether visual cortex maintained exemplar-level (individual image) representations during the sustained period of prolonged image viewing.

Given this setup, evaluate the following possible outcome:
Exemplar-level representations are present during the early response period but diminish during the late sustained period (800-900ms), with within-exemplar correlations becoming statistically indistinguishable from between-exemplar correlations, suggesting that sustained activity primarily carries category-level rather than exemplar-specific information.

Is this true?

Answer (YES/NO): NO